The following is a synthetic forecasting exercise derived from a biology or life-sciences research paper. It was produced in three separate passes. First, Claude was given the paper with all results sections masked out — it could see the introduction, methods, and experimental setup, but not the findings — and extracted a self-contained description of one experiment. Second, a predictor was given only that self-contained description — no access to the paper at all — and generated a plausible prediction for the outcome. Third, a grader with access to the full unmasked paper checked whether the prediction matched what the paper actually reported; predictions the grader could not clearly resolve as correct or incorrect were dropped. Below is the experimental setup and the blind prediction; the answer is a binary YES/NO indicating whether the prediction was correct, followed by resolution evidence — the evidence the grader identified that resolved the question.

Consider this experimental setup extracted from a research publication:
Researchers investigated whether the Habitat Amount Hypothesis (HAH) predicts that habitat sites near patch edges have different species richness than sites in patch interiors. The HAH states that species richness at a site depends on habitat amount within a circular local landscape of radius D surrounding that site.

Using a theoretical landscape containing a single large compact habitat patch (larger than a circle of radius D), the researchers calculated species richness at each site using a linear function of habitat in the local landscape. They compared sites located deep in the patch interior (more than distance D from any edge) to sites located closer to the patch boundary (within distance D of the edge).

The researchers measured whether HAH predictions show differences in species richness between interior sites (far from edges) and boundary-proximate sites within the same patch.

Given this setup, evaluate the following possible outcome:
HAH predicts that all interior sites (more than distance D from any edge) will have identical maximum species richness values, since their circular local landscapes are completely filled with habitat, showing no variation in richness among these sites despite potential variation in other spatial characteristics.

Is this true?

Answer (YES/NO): YES